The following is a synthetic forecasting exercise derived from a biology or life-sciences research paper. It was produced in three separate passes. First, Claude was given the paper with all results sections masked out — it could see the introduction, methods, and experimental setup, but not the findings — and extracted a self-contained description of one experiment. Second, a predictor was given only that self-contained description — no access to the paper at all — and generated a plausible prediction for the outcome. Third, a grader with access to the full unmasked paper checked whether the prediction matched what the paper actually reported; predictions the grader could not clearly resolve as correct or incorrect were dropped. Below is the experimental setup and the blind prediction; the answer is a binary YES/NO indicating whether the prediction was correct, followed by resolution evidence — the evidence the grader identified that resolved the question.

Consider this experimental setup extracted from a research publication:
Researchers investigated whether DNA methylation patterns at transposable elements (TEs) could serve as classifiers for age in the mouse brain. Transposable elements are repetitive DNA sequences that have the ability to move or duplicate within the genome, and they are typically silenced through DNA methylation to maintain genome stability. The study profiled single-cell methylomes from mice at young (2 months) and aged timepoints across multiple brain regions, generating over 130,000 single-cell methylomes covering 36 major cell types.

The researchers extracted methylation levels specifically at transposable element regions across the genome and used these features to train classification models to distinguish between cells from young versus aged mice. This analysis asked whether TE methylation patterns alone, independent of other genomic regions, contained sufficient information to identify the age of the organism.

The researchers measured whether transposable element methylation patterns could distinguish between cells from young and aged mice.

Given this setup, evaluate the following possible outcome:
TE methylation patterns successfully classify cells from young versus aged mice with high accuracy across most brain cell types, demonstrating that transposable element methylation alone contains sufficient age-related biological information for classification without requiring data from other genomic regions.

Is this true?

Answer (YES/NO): NO